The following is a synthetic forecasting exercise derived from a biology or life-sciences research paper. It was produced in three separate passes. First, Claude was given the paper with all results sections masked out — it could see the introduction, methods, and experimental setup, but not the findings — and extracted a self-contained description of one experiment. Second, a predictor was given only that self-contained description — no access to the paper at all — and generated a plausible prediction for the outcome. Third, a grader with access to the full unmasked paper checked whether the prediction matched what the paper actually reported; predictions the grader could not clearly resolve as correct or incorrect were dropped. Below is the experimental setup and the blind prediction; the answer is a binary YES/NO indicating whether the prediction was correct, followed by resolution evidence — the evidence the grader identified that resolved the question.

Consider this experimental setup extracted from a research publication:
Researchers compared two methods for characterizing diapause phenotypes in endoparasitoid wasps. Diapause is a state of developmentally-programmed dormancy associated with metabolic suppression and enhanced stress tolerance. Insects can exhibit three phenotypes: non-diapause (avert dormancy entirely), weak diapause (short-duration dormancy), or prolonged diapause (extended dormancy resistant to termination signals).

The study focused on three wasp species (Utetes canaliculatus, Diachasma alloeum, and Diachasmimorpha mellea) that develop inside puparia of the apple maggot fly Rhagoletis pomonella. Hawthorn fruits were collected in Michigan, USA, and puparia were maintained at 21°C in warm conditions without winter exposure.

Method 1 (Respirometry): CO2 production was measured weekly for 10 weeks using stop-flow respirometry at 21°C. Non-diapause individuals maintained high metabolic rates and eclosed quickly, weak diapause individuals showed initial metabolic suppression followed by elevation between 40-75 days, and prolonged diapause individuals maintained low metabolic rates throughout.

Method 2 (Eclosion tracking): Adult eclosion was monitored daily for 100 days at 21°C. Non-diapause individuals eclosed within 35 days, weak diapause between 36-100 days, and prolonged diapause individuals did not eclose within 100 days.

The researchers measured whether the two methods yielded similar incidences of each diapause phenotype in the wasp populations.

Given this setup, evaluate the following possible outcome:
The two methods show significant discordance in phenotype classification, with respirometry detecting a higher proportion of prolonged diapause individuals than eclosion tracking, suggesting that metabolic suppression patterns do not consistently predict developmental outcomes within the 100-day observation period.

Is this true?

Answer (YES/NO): NO